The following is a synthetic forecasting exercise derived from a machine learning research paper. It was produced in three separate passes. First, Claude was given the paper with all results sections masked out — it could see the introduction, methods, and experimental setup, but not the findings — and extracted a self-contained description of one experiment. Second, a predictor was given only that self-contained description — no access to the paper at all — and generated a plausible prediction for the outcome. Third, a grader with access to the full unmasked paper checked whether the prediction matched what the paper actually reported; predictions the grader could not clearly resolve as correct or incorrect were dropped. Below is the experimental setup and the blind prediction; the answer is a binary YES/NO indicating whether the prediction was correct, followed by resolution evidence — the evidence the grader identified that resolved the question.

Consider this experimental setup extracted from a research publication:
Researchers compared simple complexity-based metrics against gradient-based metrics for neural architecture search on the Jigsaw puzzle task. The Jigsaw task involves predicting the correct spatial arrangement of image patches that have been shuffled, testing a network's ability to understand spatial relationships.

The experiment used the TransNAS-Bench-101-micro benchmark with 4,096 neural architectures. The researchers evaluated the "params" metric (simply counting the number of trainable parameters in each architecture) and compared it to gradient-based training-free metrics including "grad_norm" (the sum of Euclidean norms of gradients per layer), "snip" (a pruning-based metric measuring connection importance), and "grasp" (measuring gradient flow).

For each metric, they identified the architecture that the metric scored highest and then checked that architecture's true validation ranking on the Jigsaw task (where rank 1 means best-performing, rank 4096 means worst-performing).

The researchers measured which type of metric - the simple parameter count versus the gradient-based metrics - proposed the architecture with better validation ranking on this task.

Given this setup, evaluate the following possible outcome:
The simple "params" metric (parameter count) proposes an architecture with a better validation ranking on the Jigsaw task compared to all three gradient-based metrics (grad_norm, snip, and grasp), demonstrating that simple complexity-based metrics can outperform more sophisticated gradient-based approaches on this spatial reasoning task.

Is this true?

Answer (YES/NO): YES